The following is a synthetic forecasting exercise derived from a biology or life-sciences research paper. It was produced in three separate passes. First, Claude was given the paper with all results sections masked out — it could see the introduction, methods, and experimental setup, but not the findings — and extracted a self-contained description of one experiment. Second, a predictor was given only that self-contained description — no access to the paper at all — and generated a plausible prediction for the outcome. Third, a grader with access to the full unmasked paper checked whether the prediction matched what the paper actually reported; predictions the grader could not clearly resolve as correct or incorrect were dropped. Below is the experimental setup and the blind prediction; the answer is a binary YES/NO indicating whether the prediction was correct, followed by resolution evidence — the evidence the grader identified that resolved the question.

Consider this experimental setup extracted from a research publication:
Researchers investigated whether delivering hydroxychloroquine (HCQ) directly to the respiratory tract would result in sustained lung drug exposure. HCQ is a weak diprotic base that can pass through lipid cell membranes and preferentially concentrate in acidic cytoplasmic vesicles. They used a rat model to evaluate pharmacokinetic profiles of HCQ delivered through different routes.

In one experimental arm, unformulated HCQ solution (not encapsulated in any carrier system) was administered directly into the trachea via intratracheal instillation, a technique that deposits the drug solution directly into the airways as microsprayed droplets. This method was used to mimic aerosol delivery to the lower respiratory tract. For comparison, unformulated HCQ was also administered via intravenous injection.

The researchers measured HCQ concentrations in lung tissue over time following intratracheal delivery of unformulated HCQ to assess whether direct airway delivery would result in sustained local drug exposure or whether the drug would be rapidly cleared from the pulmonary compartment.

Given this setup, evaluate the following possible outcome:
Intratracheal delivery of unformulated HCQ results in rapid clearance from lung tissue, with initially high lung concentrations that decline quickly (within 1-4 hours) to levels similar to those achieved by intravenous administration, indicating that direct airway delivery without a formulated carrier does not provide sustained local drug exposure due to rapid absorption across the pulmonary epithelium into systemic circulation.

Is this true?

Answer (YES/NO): NO